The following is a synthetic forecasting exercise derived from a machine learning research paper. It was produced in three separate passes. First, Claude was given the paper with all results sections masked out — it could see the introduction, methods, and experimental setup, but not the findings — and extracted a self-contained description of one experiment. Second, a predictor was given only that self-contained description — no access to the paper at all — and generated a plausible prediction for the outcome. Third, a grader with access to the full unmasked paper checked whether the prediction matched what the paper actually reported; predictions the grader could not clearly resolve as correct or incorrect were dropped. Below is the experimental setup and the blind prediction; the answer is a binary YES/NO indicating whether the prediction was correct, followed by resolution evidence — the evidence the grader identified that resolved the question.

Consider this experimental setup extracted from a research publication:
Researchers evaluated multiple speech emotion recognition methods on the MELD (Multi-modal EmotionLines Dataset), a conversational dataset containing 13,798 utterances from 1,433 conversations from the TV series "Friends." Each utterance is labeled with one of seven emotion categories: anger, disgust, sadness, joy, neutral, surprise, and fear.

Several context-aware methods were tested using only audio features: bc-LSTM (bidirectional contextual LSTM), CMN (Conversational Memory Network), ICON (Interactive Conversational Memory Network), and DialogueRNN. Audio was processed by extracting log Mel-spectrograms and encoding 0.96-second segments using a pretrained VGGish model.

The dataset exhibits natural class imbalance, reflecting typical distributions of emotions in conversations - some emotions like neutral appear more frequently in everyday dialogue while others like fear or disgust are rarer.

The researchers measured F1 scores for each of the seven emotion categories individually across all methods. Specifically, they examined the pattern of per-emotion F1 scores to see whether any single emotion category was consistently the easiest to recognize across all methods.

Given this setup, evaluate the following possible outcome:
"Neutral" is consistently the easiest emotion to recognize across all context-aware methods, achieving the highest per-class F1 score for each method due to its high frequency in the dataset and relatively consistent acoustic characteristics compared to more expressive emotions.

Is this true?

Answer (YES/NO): YES